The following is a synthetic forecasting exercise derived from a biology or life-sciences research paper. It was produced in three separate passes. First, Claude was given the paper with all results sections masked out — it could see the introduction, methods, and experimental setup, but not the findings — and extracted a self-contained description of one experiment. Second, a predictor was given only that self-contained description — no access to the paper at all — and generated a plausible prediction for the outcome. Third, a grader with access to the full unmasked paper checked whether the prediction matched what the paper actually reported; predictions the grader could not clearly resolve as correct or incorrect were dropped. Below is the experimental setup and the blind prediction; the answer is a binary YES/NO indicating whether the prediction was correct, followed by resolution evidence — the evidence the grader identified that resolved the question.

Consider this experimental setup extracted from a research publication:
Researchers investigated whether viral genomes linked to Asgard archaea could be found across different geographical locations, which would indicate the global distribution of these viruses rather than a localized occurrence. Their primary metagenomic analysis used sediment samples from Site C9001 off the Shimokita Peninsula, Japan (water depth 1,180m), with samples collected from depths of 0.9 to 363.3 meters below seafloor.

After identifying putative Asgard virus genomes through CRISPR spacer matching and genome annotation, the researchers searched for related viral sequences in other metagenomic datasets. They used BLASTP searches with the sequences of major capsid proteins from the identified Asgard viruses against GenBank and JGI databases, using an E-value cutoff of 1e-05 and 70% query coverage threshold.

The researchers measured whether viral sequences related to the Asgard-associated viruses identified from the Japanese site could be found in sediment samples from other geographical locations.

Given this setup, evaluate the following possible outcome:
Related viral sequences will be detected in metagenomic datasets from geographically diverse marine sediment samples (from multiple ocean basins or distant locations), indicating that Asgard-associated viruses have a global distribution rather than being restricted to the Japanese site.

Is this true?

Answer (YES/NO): YES